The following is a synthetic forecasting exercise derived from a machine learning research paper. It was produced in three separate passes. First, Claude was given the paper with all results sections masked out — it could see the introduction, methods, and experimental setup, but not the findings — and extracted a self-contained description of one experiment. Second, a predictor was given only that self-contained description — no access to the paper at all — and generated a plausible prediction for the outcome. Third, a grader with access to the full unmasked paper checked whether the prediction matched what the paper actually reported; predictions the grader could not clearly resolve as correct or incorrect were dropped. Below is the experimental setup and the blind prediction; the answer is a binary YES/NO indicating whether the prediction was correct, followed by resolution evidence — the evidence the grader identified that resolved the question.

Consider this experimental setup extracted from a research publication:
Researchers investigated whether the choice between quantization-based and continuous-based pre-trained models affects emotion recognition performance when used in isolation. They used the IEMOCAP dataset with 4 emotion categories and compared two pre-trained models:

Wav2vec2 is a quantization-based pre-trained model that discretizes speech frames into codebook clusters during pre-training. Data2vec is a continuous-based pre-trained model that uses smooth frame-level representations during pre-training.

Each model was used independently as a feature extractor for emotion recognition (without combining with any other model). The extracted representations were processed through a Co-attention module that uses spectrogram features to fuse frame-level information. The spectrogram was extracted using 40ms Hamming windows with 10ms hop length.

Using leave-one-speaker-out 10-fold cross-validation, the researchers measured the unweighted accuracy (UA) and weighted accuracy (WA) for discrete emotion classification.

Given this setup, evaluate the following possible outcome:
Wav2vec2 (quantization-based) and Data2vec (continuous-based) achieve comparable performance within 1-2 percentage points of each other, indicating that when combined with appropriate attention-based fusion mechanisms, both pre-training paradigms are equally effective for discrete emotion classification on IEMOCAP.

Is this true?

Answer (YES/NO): NO